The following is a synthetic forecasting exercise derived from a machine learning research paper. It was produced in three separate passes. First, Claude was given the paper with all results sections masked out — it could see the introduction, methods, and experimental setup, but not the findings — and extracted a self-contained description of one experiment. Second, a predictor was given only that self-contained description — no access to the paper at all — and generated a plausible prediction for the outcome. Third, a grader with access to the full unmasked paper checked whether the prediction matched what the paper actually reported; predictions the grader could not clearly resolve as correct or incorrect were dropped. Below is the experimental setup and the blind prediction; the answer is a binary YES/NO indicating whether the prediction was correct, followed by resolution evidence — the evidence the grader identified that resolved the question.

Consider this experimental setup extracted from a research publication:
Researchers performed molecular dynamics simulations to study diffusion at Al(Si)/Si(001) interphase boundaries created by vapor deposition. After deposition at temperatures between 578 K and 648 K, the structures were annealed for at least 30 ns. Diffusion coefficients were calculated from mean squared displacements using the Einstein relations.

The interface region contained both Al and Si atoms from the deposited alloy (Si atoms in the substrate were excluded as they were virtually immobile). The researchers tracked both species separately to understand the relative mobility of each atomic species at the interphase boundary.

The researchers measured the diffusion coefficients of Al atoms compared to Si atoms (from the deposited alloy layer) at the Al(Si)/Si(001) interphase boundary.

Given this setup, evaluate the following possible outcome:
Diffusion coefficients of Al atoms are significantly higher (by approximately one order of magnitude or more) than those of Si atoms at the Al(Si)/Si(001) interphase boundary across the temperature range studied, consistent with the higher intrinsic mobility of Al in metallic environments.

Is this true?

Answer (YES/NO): NO